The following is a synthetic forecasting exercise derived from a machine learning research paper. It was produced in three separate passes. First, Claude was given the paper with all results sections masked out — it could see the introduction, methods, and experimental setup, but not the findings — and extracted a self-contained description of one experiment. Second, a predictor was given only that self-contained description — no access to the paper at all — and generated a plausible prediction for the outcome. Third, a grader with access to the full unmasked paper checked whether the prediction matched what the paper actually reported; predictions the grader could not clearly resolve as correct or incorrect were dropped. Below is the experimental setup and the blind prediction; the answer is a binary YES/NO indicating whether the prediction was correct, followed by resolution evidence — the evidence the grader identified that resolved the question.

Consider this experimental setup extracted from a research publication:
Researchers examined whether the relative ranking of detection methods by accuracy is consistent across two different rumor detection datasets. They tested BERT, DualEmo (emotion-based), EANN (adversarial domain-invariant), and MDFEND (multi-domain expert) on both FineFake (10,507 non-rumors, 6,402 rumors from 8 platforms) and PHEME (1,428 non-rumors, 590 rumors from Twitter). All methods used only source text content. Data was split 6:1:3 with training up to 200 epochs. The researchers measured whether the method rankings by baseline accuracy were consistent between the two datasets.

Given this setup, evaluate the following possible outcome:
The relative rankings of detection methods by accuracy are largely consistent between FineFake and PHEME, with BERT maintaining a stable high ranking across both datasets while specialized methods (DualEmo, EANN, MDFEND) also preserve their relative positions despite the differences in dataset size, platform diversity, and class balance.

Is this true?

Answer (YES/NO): NO